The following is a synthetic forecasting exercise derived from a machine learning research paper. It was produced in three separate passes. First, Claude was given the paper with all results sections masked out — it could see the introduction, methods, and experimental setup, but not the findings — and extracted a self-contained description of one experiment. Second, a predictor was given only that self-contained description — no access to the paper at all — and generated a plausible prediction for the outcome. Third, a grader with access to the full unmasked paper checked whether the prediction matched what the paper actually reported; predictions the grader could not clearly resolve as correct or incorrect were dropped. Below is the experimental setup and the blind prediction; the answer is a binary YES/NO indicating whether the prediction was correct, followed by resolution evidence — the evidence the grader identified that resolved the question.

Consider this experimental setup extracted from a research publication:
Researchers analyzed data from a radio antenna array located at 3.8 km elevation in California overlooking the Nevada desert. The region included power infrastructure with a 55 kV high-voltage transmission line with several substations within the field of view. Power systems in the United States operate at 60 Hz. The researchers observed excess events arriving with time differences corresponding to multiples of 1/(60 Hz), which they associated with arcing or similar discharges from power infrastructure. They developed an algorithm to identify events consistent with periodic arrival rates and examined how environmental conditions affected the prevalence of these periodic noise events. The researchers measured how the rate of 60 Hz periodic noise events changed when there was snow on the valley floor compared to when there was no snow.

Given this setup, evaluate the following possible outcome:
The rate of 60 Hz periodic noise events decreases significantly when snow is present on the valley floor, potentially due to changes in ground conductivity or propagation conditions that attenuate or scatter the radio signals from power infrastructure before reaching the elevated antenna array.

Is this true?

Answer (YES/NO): NO